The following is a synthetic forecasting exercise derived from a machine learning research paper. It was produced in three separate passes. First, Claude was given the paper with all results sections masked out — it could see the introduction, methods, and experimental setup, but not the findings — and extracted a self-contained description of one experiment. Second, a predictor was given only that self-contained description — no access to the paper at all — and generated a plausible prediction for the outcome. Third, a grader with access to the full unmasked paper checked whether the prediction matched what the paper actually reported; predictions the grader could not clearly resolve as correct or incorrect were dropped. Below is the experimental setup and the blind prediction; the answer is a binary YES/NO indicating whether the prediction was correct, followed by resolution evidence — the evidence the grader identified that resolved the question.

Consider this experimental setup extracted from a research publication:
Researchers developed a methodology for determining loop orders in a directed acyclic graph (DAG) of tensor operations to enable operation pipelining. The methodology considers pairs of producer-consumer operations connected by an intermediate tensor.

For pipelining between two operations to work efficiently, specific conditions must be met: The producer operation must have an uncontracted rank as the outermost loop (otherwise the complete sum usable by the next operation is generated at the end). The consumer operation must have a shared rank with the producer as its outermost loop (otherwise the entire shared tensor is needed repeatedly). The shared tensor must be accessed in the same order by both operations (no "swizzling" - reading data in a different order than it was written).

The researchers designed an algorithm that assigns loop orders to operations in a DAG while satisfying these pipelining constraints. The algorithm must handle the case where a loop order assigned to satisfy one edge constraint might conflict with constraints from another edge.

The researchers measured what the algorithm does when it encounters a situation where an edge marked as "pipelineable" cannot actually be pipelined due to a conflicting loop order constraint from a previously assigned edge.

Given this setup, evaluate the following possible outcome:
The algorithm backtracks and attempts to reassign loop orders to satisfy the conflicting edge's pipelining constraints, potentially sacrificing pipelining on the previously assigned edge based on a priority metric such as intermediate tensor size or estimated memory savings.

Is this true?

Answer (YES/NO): NO